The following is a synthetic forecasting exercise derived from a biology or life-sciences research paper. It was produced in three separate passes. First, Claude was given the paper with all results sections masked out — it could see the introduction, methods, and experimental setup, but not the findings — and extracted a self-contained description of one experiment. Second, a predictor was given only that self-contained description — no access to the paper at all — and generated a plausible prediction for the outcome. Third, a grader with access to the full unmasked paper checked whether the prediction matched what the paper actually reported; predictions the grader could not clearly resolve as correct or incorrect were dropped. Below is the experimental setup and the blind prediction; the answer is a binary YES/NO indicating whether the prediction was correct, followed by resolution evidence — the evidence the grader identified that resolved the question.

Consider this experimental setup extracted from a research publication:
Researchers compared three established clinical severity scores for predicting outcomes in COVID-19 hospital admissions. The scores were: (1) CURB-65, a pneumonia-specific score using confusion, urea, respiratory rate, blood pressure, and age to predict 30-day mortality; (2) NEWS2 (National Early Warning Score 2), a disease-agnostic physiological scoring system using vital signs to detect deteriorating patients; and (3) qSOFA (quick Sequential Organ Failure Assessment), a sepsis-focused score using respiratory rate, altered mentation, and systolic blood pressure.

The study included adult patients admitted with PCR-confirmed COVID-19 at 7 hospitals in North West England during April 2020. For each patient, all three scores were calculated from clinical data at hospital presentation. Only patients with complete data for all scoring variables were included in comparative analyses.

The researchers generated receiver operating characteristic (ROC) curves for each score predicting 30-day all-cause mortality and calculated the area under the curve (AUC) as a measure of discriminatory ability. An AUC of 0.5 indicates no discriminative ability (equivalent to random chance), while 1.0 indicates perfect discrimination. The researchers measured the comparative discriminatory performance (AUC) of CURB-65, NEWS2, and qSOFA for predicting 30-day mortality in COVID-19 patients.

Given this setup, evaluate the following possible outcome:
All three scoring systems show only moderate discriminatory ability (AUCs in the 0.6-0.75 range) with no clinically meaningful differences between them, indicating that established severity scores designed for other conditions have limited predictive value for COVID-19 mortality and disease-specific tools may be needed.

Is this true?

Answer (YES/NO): NO